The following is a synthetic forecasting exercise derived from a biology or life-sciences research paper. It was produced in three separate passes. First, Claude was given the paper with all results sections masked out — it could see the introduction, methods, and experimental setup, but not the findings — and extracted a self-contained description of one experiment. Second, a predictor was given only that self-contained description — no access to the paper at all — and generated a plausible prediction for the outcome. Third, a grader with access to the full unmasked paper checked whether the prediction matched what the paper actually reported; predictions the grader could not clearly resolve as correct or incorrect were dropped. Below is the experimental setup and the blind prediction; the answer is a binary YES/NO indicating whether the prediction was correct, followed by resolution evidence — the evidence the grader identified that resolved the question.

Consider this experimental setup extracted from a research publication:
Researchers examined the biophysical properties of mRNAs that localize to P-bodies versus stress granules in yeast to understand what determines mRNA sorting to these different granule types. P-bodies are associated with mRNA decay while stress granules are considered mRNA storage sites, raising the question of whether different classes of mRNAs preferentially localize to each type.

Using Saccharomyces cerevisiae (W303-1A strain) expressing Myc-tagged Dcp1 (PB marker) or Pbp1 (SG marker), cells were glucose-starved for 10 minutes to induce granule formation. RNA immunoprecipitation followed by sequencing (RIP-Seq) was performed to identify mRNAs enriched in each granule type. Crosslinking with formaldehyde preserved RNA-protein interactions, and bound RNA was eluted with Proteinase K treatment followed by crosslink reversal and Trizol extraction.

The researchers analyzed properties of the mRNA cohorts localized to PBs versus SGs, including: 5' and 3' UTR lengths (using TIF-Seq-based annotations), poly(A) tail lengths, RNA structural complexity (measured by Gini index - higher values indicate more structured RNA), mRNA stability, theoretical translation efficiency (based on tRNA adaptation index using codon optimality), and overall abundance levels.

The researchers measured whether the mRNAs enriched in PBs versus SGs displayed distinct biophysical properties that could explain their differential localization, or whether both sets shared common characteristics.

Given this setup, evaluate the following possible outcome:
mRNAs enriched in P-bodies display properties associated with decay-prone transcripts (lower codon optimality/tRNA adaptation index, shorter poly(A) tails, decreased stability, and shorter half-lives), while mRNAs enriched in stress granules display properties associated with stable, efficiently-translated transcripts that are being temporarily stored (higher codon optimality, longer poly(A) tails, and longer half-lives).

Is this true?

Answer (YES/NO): NO